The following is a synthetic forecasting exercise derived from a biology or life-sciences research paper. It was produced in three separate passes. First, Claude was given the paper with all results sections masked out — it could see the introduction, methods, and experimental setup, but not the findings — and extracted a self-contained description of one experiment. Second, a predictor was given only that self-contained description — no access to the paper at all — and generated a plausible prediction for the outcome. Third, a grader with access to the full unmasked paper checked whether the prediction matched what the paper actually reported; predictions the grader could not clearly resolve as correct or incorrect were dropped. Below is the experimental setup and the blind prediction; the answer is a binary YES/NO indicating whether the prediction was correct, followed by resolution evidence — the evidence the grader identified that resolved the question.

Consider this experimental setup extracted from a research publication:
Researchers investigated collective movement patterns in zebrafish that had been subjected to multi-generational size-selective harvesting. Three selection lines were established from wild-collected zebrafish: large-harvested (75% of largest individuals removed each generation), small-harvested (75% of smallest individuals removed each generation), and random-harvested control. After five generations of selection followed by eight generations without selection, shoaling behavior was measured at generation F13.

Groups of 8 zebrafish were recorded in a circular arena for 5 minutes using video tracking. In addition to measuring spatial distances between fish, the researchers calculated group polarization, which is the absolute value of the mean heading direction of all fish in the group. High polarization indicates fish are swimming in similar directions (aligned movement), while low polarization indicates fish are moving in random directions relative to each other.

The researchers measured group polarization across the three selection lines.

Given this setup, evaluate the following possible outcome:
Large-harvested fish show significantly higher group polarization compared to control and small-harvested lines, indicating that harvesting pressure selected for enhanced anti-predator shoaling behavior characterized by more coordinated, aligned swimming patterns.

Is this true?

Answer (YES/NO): NO